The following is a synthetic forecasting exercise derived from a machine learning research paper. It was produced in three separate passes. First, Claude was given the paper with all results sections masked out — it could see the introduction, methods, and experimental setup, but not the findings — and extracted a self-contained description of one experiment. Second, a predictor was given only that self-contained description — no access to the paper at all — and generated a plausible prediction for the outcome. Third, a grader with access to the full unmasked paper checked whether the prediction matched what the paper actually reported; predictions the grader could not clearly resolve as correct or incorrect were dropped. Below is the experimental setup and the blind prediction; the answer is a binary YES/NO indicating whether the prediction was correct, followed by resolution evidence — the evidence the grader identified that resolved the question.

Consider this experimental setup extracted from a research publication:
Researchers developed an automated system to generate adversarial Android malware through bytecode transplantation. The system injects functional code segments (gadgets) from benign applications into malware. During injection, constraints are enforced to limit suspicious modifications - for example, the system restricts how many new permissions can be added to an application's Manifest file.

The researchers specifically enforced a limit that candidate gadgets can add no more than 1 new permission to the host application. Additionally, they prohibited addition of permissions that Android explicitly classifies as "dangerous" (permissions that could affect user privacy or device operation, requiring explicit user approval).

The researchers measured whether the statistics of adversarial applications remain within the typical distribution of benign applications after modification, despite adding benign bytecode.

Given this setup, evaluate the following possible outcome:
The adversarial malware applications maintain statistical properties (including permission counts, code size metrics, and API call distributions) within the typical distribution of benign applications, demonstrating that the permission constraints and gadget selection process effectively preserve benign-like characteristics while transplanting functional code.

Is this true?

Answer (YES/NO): YES